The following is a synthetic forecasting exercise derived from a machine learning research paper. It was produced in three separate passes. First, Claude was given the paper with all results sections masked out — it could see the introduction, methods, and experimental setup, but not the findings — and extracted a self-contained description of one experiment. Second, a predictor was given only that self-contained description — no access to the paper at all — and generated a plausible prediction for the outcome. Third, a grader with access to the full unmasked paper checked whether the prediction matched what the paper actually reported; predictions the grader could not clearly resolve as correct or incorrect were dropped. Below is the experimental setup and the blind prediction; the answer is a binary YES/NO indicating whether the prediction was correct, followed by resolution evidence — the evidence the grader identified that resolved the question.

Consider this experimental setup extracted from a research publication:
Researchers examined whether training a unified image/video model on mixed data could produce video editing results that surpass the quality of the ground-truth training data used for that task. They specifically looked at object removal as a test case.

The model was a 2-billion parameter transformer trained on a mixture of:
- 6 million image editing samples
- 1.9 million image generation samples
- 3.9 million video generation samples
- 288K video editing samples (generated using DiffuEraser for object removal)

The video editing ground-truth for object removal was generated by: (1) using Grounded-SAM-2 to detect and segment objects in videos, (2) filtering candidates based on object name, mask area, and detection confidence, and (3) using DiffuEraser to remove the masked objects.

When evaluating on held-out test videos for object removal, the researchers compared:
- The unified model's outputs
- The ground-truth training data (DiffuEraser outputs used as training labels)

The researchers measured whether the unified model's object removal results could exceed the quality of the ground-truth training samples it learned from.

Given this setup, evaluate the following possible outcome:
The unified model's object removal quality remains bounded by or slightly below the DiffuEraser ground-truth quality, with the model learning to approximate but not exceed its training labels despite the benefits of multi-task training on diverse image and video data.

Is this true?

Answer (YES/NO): NO